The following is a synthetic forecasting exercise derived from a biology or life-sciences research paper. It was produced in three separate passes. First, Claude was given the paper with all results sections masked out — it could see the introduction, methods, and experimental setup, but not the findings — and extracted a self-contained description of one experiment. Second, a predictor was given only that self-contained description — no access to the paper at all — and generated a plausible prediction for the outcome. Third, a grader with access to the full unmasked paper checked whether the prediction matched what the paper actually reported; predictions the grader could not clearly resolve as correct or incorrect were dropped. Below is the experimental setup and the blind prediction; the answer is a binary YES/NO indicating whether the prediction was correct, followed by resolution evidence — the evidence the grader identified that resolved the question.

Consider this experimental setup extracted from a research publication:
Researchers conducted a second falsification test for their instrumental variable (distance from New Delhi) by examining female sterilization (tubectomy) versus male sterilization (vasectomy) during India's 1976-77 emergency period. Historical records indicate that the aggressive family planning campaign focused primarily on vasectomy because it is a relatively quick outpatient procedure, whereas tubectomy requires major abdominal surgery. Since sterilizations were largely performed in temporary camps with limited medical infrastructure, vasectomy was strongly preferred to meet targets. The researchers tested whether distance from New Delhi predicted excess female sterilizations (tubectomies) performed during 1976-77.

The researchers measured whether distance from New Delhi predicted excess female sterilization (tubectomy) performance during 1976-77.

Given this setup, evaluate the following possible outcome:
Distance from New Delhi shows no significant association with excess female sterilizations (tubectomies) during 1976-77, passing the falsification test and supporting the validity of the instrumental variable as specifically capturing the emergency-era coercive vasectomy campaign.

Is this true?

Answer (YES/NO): YES